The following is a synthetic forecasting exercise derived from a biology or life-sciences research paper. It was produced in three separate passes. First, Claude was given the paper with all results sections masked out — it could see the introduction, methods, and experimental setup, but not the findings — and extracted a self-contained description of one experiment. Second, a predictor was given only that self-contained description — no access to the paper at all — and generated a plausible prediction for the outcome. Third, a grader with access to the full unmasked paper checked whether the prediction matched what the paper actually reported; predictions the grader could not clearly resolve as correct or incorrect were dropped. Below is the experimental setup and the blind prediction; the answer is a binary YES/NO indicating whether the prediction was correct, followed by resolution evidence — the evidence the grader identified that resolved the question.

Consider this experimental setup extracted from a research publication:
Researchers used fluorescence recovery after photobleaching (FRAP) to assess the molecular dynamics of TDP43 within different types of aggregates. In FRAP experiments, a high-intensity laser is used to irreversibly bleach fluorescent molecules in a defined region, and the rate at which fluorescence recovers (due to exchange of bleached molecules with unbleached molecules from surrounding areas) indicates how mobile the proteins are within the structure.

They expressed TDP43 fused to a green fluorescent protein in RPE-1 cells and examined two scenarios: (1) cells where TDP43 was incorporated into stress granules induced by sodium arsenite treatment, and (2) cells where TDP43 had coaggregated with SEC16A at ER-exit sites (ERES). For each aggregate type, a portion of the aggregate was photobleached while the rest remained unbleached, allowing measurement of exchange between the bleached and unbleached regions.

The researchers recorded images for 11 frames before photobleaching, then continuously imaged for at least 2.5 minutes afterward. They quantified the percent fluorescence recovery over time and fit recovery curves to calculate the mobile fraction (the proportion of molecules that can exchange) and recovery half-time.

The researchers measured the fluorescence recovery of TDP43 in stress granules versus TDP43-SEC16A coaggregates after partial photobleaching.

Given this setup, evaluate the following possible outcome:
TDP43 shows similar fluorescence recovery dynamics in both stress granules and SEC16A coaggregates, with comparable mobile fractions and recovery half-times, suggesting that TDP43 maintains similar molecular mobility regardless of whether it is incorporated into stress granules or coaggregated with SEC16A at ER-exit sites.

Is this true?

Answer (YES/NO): NO